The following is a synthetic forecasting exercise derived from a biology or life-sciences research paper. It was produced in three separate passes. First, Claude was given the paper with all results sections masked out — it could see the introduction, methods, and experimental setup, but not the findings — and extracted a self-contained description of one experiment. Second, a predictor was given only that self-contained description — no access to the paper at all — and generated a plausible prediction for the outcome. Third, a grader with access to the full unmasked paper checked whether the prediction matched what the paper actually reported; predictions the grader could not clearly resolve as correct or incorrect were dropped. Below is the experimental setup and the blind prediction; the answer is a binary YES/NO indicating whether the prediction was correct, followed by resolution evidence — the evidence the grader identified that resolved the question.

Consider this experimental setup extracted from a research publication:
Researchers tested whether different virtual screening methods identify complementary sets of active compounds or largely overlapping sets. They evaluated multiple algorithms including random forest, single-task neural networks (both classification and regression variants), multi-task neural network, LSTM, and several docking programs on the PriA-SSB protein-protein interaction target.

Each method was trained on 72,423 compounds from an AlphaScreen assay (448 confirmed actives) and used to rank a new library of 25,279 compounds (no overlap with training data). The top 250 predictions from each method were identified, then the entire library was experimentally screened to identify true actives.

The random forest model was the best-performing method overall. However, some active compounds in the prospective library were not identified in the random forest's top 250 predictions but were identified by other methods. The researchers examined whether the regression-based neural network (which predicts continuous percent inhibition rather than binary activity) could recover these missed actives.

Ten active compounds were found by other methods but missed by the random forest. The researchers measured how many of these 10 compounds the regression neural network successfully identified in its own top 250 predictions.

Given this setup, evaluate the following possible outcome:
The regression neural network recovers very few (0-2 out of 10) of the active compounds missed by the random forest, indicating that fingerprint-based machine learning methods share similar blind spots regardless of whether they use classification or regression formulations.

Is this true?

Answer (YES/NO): NO